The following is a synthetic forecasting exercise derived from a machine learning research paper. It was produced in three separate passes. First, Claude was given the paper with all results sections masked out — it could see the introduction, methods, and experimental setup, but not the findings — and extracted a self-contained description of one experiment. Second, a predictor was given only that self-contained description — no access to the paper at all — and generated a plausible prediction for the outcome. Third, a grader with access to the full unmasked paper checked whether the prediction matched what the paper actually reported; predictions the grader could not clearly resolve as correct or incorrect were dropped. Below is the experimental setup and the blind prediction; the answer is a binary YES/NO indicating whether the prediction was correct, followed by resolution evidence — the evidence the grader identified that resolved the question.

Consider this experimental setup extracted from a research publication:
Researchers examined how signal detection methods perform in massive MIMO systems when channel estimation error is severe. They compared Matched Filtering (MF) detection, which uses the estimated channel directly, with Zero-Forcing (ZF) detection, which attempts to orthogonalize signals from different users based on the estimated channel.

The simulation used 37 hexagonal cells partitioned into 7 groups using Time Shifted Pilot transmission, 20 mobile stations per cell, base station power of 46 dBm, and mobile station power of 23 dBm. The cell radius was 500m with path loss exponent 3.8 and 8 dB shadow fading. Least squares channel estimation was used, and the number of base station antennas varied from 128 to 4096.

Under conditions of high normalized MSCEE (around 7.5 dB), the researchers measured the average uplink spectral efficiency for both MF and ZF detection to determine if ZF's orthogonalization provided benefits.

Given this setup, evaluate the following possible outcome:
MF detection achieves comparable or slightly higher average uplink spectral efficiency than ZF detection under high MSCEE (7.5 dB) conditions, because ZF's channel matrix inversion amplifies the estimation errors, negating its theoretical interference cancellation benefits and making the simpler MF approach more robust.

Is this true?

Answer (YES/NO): YES